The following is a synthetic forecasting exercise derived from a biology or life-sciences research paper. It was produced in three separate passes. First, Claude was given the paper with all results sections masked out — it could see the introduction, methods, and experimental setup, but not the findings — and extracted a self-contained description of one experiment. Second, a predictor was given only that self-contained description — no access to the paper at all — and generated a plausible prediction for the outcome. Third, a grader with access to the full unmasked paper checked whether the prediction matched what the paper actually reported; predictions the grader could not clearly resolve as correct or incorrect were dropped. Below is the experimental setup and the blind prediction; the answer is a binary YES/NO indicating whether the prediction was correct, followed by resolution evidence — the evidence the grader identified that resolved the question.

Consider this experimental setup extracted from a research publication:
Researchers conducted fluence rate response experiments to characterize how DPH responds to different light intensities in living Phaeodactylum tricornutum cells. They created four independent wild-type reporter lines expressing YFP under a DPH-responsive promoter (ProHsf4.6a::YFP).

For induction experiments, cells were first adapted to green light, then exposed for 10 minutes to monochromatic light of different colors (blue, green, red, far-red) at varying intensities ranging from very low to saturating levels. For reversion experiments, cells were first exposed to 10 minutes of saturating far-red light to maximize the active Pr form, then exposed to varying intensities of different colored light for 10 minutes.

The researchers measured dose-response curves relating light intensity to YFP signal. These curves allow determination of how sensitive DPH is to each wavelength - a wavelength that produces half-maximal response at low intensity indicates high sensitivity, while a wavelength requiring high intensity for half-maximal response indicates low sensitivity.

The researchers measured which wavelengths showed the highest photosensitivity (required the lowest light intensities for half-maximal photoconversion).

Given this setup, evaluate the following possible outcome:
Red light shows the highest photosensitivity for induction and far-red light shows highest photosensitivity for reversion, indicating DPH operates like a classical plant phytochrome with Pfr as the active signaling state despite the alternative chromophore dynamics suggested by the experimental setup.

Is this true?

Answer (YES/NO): NO